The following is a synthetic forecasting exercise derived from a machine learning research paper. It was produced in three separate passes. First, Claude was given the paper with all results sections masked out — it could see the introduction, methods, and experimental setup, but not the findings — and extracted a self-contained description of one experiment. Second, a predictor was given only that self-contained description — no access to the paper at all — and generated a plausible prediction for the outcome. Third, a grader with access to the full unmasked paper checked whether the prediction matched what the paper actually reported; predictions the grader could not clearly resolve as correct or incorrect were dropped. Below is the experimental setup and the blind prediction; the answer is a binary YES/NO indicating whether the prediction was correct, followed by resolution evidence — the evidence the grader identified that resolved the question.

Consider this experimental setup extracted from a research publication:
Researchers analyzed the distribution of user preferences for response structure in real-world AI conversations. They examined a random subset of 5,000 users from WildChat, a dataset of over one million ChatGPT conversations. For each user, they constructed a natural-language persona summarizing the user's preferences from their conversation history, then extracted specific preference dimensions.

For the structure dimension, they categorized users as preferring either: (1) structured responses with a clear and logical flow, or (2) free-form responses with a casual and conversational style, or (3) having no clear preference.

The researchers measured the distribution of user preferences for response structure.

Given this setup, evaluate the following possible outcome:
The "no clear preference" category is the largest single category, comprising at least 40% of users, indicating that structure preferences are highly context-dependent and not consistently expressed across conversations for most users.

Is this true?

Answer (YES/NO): NO